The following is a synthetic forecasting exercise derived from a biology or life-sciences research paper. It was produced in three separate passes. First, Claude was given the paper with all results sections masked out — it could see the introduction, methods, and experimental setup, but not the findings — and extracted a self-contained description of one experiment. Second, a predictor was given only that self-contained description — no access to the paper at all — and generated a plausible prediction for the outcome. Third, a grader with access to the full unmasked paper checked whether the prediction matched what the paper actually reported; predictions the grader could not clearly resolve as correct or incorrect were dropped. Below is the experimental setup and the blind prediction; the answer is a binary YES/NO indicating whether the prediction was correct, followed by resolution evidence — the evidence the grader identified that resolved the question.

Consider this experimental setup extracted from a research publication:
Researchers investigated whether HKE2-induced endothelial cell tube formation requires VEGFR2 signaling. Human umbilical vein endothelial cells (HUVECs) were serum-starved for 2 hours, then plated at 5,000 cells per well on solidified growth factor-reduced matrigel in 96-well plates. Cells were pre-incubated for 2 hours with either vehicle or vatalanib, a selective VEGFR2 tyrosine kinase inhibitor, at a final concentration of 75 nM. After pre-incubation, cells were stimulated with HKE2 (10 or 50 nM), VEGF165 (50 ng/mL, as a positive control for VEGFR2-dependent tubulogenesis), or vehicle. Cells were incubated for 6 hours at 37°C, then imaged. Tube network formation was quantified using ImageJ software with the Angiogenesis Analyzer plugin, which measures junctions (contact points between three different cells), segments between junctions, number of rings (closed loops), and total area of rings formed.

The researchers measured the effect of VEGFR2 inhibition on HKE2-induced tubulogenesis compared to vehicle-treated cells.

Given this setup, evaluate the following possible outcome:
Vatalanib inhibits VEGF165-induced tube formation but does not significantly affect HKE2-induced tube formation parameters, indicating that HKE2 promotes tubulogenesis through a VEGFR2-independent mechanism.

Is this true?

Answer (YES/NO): NO